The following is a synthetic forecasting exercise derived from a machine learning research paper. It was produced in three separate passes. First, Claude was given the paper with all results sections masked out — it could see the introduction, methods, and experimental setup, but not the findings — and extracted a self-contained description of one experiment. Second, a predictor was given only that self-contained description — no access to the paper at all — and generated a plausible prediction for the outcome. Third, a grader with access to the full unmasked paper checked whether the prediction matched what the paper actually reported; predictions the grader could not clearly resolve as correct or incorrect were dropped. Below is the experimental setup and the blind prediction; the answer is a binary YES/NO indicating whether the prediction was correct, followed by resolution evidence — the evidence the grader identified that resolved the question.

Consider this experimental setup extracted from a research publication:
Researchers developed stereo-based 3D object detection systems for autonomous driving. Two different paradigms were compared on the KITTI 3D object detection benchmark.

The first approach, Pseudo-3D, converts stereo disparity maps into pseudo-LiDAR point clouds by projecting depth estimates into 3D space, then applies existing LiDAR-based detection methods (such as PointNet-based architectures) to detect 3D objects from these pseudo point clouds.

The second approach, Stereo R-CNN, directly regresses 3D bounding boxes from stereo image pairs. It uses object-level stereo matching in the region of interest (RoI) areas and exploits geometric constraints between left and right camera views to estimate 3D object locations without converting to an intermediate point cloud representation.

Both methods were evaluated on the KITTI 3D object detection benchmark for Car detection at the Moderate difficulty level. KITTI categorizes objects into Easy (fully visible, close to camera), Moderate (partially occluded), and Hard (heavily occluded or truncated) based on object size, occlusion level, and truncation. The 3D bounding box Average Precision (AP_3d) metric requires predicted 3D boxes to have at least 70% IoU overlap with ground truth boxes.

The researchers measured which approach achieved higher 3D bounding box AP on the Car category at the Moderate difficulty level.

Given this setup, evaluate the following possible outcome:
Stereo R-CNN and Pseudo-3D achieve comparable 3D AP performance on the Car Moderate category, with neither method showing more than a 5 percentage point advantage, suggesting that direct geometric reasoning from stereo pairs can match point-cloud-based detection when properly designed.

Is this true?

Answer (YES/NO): YES